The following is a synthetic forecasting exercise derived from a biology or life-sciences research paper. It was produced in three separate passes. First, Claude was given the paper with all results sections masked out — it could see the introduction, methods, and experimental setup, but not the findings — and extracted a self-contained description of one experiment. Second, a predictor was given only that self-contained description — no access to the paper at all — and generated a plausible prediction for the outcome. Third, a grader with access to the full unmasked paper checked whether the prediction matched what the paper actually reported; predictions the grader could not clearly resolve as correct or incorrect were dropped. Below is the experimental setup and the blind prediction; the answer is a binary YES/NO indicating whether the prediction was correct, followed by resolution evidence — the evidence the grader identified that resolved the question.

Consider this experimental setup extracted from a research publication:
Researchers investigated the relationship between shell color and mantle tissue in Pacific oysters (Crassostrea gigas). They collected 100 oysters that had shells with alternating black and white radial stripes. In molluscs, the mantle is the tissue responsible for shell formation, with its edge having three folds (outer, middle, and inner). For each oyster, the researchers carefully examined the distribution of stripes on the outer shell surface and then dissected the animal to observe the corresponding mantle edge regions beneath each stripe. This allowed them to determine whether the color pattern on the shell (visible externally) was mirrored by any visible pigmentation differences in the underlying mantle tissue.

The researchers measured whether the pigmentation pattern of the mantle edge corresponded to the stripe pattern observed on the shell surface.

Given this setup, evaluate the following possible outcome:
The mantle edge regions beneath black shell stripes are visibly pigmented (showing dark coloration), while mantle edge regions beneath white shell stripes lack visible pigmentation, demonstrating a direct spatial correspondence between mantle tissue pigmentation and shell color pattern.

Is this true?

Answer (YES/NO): YES